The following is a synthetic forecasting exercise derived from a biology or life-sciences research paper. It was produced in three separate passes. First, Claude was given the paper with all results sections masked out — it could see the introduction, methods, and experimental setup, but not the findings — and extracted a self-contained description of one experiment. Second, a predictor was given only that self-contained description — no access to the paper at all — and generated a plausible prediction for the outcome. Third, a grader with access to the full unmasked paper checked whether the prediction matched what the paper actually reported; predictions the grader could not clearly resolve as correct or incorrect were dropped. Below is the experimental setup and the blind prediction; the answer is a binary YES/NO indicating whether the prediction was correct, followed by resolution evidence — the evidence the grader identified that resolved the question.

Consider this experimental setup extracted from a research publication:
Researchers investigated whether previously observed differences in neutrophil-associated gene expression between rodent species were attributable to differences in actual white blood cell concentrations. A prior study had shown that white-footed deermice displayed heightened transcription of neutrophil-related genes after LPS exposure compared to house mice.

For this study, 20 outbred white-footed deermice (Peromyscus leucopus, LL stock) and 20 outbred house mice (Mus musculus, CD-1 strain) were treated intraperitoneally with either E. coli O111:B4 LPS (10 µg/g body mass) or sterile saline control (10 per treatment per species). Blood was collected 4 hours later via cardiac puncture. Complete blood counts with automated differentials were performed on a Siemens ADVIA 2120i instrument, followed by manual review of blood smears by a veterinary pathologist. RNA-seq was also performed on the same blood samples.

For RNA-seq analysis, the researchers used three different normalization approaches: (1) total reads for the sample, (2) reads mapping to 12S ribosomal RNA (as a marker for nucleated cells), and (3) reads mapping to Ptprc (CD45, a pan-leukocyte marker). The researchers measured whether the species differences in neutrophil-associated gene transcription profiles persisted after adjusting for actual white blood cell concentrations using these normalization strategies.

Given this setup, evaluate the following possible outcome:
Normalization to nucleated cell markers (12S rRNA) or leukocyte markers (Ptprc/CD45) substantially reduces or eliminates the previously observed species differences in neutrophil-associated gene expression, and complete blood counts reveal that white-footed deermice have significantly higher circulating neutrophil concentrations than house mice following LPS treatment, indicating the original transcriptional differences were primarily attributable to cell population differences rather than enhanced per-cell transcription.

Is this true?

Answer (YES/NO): NO